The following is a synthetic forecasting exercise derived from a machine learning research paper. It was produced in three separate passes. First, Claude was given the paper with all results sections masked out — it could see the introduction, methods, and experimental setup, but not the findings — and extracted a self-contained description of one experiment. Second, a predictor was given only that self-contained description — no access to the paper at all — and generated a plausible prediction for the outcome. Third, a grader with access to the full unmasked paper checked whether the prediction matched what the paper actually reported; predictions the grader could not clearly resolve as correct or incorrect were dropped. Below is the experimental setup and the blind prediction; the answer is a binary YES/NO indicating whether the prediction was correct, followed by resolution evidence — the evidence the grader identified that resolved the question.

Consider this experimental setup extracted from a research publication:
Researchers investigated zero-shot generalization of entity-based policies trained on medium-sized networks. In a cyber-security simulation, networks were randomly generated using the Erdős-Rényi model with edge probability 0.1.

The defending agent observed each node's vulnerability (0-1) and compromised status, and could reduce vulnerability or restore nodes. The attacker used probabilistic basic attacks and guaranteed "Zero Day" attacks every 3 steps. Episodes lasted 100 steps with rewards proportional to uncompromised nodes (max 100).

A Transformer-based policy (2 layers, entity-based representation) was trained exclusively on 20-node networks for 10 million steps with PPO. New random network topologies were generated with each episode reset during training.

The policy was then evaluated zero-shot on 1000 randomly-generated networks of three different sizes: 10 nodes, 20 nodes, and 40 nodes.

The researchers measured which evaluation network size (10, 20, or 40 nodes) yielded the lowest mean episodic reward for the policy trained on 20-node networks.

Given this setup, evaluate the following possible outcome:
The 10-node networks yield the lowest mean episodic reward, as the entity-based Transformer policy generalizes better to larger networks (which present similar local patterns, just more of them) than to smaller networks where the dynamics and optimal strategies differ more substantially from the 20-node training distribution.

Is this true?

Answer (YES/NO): YES